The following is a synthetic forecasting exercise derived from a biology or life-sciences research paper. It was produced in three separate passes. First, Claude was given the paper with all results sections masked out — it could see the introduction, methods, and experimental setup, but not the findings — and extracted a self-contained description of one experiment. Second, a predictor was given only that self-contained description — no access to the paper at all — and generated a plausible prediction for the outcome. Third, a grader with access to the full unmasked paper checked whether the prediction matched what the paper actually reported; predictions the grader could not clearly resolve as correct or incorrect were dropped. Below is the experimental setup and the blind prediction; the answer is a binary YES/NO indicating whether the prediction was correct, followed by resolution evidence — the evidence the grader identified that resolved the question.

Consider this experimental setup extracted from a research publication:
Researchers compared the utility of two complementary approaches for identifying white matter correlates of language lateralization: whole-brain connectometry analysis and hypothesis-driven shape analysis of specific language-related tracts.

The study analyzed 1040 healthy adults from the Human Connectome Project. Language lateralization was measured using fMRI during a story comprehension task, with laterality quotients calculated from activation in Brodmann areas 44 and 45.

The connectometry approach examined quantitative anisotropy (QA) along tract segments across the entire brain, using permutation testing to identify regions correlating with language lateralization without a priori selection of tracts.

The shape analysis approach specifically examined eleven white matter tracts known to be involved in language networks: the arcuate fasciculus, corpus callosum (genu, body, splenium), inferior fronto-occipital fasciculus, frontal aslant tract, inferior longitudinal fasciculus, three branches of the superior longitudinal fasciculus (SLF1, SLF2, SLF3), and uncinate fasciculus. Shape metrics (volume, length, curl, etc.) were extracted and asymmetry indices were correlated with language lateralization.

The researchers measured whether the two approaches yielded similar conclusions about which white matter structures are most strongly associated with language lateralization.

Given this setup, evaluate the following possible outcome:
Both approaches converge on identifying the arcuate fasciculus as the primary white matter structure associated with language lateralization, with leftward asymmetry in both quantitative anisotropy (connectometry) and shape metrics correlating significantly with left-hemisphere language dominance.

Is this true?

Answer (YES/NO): NO